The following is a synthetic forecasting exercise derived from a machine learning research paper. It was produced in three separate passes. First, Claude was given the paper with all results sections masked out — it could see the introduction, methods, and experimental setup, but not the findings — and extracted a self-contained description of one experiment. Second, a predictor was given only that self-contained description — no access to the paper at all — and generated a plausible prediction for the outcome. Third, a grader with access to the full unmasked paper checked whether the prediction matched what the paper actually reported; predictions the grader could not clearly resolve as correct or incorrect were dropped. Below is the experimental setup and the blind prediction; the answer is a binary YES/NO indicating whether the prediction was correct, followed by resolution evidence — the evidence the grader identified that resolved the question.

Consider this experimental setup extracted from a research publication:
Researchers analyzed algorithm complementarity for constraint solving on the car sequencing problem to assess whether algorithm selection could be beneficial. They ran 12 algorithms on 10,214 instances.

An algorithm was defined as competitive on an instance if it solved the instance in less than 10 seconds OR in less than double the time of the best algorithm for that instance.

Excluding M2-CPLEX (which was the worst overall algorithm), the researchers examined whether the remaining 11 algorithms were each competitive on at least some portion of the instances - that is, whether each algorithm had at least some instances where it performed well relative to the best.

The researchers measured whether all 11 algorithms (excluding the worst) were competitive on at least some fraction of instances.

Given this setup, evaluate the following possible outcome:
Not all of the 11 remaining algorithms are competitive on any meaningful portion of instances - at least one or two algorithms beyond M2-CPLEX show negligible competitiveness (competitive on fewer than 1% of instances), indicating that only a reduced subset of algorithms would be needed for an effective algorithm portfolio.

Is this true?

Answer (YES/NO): NO